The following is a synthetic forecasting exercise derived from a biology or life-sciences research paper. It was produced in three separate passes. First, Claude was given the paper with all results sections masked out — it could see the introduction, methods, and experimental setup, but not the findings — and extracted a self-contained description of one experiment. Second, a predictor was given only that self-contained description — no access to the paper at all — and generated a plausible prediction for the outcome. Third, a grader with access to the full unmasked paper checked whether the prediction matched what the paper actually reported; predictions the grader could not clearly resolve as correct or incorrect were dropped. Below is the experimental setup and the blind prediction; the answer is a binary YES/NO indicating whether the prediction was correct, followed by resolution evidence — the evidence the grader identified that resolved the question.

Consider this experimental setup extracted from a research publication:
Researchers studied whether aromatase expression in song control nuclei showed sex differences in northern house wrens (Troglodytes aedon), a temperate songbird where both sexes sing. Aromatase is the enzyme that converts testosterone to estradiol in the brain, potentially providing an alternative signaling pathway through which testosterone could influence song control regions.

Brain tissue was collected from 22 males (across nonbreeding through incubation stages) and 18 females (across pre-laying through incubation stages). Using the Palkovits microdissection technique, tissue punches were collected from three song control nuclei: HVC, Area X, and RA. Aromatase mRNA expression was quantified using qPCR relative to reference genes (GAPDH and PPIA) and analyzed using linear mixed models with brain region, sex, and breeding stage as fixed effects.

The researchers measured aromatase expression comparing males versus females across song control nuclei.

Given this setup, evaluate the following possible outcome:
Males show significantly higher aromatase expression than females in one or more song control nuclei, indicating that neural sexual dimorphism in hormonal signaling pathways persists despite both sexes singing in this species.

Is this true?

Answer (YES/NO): YES